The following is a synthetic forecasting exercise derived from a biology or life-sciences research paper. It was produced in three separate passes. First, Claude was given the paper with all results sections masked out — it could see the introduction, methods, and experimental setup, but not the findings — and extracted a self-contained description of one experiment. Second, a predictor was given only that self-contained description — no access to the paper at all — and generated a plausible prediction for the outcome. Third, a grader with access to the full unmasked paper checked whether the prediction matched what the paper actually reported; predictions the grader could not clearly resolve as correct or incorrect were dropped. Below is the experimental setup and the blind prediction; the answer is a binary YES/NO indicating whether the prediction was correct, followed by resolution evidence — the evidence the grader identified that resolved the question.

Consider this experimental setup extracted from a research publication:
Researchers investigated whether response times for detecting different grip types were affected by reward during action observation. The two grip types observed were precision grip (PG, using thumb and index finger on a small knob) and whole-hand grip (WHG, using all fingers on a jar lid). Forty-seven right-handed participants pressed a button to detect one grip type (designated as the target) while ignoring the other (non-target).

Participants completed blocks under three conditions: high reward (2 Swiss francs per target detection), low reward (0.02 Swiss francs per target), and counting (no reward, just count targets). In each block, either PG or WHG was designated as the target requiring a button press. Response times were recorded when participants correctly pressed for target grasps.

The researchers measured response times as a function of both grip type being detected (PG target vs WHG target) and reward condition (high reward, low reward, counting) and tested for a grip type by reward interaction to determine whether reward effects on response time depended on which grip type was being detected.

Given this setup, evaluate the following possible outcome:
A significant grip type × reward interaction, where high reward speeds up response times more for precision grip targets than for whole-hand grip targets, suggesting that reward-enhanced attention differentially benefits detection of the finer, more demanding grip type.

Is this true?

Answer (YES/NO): NO